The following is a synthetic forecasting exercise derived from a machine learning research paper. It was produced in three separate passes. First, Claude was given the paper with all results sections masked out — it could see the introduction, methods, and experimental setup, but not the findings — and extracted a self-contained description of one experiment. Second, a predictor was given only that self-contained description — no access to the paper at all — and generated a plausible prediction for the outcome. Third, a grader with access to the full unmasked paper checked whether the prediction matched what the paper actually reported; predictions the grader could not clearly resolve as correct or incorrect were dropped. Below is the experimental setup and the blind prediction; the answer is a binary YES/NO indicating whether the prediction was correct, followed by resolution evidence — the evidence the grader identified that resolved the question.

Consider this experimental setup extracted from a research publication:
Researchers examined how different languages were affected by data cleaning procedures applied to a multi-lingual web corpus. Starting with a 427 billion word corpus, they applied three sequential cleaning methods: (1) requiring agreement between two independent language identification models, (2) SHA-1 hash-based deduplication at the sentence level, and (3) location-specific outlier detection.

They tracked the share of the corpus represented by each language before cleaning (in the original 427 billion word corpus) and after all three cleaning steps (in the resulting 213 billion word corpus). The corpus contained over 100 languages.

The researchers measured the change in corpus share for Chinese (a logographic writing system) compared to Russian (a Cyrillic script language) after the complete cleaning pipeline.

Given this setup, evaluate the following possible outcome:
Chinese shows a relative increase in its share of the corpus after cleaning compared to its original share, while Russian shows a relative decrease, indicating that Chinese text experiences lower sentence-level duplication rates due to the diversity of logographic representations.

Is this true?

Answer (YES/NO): NO